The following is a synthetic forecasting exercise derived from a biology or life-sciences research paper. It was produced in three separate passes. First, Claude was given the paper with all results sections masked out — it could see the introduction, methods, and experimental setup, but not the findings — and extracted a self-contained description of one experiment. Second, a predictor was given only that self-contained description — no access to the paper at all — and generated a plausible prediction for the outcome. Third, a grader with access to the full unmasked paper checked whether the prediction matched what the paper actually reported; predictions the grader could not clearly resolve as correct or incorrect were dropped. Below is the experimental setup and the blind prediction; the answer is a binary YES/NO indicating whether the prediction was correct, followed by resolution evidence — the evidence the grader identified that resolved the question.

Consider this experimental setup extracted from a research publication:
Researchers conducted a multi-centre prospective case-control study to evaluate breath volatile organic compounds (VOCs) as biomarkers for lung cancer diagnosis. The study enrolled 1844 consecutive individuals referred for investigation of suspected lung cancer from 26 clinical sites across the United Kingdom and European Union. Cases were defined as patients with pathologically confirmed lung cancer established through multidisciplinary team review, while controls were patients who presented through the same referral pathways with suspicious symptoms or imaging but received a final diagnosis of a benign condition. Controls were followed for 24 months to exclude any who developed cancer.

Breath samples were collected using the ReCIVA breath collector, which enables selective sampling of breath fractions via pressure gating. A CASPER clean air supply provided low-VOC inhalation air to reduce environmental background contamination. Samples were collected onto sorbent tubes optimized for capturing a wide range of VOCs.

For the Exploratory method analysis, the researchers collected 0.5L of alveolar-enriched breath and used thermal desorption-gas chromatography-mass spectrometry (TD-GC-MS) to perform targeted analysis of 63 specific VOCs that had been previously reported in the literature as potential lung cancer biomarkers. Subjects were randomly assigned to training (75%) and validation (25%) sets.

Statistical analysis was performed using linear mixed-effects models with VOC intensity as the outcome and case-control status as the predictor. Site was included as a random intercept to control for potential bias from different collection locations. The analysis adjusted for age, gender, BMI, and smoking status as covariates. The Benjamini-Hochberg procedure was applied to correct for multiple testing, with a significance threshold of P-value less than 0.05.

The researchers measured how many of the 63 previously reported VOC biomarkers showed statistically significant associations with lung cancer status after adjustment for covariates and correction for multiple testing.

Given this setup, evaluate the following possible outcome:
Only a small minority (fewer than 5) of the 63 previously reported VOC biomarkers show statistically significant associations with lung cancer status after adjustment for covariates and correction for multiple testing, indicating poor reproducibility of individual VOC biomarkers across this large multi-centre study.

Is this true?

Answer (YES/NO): NO